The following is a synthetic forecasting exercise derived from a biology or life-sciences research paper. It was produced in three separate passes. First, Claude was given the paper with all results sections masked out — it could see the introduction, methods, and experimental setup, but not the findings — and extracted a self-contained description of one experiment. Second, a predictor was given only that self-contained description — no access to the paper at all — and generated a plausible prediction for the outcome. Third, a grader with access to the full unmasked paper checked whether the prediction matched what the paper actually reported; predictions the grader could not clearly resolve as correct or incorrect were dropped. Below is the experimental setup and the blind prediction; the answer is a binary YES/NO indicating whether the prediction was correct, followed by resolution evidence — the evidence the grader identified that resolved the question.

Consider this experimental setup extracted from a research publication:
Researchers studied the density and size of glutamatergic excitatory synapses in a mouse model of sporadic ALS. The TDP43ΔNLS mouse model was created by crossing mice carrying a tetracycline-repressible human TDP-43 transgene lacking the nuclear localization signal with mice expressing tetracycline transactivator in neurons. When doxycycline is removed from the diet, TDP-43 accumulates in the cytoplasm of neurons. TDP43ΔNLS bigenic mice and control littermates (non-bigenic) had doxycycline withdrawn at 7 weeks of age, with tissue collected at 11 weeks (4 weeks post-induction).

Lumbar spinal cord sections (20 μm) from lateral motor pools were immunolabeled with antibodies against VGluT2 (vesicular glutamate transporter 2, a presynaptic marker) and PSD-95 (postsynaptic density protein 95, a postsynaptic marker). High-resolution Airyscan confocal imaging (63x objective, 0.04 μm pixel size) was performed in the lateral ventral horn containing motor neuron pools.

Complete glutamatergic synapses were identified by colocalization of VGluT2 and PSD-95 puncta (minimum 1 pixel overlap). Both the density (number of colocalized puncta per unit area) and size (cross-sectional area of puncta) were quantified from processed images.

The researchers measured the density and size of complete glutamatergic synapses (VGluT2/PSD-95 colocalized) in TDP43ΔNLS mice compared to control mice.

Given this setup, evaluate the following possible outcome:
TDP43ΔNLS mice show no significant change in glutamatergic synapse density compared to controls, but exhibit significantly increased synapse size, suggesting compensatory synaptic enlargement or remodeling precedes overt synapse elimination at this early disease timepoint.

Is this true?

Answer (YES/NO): NO